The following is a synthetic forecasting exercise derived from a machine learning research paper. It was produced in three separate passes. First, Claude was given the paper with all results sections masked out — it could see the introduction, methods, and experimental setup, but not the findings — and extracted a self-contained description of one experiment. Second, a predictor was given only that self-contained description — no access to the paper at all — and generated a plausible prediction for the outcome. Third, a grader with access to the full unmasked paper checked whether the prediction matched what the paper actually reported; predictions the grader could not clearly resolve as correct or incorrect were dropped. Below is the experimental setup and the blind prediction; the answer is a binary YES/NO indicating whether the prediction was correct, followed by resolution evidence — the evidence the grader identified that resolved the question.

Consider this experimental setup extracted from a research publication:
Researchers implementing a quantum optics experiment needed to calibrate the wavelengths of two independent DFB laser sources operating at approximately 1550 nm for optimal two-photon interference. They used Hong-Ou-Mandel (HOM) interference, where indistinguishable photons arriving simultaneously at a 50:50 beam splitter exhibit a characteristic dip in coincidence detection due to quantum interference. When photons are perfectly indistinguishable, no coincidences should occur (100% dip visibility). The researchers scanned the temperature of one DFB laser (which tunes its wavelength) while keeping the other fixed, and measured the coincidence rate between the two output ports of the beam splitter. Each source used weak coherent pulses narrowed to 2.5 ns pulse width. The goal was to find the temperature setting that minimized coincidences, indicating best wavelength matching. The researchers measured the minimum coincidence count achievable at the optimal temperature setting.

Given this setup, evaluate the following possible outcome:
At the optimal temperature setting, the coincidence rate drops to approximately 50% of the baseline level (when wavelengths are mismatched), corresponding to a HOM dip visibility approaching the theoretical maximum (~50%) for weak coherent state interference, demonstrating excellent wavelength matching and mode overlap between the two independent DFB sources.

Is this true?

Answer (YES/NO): NO